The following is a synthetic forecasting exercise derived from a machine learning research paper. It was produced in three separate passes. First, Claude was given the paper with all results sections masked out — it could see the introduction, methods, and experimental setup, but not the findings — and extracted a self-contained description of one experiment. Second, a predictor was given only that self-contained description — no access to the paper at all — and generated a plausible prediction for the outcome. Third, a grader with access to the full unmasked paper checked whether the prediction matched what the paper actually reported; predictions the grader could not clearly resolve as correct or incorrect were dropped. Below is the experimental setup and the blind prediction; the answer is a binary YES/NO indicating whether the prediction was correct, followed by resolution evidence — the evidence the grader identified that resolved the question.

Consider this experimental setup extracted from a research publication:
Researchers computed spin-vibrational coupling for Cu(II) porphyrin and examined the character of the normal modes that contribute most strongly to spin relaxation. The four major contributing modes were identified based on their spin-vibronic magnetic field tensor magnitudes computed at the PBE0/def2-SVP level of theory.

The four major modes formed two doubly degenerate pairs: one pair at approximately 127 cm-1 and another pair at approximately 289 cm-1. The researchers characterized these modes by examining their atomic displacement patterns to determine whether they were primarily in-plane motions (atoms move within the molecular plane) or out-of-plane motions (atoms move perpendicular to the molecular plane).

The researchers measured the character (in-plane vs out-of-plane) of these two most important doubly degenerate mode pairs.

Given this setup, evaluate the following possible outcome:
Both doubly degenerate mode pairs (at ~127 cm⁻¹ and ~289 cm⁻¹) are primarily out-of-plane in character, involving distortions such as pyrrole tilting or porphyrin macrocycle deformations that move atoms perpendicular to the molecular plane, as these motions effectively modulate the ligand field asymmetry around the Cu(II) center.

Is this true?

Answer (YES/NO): NO